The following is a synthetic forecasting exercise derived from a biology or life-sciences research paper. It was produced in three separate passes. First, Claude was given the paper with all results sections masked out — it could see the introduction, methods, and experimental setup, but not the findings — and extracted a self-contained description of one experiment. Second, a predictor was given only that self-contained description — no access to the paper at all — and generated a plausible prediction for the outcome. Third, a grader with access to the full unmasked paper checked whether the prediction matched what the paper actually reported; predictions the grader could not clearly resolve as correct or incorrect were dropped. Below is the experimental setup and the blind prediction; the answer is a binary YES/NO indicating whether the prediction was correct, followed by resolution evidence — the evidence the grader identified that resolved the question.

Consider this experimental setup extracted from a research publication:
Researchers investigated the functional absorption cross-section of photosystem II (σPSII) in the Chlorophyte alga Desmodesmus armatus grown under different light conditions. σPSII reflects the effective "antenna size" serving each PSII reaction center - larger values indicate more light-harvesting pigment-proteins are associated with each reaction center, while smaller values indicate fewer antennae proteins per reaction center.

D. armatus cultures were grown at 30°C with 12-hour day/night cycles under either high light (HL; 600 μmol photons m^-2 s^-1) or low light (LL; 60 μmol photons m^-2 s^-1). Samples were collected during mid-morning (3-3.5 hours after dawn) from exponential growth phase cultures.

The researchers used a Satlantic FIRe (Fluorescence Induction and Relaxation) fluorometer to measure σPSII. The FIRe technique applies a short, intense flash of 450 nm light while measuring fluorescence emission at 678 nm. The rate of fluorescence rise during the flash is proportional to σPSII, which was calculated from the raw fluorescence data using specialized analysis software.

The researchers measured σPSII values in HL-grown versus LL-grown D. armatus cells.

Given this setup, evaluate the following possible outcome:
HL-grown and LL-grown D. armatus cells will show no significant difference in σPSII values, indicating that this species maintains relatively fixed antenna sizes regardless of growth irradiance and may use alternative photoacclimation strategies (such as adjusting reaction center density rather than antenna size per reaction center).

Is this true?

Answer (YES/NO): NO